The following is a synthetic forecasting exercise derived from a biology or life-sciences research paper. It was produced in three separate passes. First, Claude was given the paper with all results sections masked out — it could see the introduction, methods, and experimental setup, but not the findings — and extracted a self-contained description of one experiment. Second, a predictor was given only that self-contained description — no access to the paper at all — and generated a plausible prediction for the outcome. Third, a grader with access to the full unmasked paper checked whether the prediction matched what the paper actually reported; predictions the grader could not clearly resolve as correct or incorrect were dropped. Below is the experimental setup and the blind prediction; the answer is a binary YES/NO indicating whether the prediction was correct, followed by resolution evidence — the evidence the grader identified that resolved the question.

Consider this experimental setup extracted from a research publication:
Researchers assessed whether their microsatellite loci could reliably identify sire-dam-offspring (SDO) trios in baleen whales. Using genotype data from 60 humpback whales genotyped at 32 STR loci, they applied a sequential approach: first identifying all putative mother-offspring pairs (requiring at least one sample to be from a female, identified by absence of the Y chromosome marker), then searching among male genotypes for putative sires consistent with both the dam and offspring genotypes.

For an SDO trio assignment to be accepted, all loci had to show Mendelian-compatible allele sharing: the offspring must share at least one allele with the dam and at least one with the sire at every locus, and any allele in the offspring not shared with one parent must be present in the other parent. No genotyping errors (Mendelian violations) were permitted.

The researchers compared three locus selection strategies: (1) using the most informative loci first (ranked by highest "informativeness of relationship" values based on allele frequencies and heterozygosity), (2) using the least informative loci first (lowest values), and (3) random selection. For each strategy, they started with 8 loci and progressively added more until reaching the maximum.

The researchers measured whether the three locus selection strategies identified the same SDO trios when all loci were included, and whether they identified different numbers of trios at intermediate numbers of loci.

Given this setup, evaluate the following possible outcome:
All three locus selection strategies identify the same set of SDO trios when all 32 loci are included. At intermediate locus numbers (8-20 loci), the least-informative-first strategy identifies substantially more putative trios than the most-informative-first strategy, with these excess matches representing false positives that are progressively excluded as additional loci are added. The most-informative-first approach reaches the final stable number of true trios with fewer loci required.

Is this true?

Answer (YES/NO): YES